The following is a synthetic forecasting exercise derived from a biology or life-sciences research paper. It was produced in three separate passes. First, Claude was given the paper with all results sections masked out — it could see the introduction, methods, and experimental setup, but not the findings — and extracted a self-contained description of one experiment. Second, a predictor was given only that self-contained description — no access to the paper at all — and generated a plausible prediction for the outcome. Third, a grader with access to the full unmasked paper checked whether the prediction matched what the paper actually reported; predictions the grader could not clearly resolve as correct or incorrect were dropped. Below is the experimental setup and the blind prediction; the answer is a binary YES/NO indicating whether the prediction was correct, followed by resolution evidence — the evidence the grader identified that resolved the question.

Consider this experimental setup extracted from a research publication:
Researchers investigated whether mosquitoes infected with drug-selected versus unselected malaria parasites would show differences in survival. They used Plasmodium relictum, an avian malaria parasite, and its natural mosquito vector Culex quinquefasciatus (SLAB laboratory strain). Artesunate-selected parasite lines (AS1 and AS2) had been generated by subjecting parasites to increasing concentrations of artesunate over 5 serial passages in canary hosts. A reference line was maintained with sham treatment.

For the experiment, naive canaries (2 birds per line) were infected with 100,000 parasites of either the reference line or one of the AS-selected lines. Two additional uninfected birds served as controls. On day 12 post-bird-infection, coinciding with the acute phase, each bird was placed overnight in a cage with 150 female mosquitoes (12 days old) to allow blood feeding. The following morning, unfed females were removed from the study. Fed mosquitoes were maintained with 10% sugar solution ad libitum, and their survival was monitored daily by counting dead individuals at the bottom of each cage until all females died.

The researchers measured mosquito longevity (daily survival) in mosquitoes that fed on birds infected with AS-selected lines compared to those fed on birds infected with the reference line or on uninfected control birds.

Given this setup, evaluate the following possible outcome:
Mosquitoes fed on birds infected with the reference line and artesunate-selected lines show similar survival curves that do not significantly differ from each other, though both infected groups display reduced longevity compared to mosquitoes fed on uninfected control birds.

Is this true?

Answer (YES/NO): NO